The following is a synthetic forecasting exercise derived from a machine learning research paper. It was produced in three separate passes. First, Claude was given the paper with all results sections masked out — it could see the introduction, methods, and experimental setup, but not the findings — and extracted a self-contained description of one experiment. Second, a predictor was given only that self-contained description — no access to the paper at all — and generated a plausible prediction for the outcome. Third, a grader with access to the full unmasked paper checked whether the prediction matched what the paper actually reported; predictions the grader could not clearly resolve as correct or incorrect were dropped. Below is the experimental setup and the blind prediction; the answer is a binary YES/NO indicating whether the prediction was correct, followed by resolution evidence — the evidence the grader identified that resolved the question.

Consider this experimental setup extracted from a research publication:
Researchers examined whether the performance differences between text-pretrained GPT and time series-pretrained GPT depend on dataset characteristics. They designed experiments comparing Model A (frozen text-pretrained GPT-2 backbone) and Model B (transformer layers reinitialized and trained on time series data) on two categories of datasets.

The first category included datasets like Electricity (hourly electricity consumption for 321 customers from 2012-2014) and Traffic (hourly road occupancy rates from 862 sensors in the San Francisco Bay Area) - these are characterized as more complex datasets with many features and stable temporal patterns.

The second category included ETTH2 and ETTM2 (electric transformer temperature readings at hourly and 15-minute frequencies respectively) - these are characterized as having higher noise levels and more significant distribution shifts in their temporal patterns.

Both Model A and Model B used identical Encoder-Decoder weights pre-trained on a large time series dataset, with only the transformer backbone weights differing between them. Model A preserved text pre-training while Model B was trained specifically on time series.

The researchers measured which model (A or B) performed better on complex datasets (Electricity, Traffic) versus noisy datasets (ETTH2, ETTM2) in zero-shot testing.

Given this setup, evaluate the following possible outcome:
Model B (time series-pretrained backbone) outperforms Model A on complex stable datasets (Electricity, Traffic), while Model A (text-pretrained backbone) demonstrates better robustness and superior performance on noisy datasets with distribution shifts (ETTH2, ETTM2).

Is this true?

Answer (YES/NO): YES